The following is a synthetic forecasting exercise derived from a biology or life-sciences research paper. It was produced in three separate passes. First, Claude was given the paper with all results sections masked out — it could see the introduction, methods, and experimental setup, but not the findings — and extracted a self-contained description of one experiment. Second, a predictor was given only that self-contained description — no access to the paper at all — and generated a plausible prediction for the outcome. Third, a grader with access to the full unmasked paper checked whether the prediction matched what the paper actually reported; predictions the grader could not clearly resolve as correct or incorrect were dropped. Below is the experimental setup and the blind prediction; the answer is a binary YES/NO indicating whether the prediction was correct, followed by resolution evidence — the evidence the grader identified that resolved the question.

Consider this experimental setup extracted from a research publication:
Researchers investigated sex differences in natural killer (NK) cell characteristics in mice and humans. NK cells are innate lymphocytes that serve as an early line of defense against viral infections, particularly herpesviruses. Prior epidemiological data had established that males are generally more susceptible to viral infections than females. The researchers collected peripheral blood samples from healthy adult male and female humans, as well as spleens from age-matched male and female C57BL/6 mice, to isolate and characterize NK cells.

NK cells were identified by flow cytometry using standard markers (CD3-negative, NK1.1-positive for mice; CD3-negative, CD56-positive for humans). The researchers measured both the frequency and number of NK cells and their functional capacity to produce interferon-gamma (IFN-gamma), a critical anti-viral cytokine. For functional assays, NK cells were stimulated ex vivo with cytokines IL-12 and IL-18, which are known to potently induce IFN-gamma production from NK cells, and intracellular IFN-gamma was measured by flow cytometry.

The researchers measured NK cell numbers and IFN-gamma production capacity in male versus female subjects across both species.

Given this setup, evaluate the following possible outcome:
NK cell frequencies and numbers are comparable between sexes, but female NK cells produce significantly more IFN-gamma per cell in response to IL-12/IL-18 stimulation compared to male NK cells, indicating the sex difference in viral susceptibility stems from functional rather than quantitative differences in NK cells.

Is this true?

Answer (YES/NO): NO